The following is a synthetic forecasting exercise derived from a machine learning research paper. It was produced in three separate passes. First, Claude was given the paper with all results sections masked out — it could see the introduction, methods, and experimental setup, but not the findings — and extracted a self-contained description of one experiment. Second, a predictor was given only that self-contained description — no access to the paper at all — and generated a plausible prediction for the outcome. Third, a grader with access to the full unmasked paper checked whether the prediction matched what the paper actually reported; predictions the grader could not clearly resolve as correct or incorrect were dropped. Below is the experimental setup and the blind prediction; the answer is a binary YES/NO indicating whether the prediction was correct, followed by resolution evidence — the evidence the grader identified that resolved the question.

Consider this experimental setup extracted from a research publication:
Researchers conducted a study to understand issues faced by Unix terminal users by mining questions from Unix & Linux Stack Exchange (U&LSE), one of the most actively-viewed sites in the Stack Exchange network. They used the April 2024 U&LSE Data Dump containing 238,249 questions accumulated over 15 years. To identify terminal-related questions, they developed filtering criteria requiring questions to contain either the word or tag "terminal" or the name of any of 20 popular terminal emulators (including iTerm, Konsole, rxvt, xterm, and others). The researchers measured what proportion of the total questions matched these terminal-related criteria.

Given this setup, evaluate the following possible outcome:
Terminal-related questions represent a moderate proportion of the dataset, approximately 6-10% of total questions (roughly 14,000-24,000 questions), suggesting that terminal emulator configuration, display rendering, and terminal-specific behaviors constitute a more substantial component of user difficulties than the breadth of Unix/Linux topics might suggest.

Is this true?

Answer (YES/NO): YES